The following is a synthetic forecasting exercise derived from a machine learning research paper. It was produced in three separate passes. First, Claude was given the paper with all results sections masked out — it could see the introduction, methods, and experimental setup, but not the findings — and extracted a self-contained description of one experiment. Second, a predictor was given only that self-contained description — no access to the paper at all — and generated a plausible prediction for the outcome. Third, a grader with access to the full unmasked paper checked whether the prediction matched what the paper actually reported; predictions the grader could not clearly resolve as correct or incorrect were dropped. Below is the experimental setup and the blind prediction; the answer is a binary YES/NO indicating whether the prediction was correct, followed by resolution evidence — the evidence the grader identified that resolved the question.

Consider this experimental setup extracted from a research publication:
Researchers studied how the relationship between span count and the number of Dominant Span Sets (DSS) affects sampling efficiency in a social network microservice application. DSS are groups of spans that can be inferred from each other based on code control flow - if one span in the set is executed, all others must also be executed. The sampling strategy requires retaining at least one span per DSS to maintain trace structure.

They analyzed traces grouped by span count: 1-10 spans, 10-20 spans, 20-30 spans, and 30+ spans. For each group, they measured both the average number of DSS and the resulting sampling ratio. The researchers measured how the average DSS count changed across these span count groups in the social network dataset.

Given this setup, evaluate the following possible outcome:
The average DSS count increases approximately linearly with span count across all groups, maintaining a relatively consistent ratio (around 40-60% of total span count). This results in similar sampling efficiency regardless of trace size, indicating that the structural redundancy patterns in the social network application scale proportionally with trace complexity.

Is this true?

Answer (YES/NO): NO